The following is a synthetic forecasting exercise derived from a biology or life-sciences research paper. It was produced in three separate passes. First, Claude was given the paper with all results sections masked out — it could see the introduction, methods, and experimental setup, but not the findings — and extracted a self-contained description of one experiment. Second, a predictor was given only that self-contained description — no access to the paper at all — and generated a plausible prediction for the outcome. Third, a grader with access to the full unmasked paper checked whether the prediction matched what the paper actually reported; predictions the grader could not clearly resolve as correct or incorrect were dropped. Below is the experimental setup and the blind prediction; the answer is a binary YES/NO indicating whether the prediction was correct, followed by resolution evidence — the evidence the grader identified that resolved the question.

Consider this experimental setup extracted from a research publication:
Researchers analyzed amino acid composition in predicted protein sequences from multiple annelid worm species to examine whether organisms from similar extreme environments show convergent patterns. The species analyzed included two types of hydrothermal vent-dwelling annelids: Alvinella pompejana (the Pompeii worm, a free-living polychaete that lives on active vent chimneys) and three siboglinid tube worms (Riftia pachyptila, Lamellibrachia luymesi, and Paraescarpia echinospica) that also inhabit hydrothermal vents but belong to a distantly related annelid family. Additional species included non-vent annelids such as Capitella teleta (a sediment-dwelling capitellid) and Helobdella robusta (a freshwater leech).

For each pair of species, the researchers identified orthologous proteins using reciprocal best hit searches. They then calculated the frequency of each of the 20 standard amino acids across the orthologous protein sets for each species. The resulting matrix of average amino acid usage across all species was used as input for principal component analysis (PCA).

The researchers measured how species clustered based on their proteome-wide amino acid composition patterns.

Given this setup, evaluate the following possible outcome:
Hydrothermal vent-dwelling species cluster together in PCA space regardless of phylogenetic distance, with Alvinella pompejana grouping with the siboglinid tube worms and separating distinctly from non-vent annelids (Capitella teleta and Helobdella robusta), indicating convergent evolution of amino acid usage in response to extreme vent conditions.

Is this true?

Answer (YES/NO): NO